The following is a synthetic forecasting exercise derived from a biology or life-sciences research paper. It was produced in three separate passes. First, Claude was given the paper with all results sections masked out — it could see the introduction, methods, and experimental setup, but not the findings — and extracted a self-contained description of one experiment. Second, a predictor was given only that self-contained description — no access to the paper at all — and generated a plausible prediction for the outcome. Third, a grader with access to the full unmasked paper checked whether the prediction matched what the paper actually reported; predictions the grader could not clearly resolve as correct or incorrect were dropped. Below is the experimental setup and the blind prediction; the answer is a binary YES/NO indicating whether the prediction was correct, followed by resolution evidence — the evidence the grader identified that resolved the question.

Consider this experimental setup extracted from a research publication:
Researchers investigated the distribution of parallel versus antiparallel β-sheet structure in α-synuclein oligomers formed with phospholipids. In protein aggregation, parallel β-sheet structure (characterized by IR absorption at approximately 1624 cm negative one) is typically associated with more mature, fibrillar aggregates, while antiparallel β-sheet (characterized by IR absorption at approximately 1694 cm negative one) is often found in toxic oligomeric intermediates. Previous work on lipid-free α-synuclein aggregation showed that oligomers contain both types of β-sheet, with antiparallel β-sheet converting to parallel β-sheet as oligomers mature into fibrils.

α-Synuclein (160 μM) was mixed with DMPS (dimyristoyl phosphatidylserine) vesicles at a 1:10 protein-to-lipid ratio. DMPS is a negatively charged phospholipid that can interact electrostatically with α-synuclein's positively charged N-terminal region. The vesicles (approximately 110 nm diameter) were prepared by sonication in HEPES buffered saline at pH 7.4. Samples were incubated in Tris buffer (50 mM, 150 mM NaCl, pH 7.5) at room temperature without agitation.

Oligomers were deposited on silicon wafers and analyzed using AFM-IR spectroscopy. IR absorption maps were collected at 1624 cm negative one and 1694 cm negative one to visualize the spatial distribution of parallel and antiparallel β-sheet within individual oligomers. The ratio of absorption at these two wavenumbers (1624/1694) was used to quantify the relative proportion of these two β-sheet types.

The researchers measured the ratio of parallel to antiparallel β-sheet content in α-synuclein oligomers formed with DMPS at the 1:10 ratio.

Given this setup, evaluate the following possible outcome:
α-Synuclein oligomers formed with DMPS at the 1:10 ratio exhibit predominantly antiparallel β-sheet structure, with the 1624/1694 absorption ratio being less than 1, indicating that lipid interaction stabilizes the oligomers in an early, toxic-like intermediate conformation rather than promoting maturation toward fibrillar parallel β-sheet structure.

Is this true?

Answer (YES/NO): NO